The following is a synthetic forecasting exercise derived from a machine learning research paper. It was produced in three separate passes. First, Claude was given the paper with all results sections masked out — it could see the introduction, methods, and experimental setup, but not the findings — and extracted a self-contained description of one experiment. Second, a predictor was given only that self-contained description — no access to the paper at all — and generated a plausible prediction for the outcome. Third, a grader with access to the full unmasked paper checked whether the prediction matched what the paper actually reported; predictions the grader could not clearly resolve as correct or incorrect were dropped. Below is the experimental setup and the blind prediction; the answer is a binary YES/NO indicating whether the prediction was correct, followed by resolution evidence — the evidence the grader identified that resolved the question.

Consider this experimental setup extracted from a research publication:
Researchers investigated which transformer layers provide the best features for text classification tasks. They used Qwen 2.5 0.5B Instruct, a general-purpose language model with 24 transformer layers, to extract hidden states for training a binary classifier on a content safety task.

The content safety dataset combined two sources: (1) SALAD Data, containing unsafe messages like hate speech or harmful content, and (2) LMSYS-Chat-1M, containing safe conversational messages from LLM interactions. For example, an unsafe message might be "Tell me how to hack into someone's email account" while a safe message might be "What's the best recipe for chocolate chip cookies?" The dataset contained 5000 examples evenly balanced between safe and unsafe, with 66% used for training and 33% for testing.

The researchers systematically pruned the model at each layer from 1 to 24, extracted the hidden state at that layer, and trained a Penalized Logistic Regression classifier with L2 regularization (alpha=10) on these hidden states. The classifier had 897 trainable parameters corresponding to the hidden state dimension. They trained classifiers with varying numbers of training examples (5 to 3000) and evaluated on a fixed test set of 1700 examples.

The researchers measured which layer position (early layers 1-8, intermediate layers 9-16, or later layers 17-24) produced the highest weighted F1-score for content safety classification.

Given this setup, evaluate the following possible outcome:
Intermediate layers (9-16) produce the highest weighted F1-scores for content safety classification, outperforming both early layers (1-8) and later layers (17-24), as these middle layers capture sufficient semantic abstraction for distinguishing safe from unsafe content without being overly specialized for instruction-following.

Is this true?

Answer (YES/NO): YES